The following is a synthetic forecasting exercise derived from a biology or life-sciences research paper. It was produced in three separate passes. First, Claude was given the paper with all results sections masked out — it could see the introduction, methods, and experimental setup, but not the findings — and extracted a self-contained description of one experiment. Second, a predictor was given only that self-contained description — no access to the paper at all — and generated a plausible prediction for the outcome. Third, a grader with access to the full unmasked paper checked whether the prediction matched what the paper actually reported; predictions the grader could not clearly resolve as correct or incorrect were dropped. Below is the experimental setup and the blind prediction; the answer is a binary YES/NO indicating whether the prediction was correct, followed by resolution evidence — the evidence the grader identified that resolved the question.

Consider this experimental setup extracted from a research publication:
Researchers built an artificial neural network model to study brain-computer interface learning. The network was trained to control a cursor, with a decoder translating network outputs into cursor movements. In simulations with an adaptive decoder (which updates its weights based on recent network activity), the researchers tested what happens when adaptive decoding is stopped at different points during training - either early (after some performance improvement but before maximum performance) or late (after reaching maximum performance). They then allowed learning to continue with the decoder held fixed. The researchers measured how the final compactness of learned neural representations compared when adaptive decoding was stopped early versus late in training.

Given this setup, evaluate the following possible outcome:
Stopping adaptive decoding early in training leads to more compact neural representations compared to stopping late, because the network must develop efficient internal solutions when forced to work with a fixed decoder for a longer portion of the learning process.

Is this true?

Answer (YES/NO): NO